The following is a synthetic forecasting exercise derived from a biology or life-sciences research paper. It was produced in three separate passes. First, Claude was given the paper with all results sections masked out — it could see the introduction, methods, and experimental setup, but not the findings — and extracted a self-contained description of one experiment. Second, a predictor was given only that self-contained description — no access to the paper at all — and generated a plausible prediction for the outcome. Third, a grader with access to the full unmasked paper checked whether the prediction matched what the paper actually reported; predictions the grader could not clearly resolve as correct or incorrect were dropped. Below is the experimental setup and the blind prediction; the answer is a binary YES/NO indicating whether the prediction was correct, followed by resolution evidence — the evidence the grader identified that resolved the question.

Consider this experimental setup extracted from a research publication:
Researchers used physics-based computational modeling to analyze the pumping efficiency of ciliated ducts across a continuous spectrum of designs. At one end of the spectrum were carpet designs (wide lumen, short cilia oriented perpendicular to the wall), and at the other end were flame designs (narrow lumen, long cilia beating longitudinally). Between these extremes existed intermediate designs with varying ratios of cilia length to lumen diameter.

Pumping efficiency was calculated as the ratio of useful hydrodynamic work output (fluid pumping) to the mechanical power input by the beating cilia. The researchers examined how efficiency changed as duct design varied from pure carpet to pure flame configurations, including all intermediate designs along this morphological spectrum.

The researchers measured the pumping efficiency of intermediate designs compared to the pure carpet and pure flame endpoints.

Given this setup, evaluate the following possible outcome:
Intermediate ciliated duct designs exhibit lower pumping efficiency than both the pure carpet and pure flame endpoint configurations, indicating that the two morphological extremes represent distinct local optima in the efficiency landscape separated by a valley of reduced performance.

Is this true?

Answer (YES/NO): NO